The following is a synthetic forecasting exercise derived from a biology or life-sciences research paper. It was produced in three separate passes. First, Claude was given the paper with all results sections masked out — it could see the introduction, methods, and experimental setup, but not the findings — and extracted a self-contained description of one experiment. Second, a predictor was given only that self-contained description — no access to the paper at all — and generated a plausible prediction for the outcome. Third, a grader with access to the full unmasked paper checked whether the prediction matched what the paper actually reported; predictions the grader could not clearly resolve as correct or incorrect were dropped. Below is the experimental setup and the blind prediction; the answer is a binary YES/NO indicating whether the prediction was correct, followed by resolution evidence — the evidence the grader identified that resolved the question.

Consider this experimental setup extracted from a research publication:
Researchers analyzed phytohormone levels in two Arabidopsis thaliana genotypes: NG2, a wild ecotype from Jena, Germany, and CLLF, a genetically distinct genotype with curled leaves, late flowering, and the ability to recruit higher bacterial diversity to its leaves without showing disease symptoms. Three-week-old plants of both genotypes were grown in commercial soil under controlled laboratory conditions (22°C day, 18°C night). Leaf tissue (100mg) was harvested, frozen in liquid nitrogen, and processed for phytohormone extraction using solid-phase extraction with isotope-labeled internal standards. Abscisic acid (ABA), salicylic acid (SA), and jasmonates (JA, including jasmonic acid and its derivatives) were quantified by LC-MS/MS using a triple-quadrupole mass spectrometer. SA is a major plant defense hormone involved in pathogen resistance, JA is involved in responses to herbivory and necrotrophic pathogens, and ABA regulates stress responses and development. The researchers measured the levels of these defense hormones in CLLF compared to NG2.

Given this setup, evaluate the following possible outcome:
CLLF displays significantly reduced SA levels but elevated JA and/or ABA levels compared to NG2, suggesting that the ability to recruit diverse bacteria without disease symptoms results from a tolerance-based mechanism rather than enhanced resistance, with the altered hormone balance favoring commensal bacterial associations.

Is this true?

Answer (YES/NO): NO